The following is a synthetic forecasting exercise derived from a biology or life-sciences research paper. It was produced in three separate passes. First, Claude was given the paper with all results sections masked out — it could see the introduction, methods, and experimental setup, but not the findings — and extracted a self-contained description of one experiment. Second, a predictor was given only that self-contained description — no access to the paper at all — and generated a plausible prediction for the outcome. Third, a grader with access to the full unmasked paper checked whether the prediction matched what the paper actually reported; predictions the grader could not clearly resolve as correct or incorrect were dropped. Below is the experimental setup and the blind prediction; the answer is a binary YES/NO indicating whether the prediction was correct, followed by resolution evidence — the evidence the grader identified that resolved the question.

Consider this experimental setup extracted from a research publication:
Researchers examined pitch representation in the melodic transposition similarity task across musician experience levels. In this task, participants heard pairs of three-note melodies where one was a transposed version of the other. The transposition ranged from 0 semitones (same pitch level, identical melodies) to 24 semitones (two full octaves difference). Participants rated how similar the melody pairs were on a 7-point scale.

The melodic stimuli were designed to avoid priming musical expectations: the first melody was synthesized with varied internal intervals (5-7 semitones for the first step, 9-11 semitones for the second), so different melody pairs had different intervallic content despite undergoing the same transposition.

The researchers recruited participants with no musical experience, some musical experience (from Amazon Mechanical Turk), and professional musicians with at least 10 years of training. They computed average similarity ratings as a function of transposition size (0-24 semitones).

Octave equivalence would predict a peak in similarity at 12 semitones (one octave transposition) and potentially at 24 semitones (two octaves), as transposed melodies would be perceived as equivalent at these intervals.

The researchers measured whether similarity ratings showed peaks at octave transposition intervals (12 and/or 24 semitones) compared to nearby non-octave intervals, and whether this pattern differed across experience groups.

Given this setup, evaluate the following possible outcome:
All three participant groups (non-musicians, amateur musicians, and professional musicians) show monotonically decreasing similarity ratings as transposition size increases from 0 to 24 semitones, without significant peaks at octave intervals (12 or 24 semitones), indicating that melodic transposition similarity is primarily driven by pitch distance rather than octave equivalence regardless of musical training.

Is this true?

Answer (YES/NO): NO